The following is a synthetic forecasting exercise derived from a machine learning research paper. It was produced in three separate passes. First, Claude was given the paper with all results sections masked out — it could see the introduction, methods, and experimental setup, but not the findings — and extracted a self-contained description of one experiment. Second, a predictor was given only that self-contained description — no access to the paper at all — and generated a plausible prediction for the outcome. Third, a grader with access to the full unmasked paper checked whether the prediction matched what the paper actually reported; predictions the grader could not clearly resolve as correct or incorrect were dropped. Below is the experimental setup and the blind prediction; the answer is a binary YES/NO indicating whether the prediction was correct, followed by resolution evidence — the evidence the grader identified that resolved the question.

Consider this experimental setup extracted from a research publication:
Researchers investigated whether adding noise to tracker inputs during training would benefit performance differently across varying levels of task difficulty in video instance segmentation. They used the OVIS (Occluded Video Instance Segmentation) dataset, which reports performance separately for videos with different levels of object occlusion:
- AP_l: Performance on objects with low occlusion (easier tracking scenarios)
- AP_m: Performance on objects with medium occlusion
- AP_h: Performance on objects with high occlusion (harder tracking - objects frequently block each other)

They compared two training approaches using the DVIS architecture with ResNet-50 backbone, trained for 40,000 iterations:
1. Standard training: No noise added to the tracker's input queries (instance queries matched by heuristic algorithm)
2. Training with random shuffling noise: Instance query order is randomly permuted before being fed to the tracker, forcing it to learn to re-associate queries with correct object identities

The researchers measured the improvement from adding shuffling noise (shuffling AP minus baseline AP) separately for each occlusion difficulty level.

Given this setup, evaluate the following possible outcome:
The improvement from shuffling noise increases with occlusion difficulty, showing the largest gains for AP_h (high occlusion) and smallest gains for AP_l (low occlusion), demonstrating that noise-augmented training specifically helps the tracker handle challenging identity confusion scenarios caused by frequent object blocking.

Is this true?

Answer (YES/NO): NO